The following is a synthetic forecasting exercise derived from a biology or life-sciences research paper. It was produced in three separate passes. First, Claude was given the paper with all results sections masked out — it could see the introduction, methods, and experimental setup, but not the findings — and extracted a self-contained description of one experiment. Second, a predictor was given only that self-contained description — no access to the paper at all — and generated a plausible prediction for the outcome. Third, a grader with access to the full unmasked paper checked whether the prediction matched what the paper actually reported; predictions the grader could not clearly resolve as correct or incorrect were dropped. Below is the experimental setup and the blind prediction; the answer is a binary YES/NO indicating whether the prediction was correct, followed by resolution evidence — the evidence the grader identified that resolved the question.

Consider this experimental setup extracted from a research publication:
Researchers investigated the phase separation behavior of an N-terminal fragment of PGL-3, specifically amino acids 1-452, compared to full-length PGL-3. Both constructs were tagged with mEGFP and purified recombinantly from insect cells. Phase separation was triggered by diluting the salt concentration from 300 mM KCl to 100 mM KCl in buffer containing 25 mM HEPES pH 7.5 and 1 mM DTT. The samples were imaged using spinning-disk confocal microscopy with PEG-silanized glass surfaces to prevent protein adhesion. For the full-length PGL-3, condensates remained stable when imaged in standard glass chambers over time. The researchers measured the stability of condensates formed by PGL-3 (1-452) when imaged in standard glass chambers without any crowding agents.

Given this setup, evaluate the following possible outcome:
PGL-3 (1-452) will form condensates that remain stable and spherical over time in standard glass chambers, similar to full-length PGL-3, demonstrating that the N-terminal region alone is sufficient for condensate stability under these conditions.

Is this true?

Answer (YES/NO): NO